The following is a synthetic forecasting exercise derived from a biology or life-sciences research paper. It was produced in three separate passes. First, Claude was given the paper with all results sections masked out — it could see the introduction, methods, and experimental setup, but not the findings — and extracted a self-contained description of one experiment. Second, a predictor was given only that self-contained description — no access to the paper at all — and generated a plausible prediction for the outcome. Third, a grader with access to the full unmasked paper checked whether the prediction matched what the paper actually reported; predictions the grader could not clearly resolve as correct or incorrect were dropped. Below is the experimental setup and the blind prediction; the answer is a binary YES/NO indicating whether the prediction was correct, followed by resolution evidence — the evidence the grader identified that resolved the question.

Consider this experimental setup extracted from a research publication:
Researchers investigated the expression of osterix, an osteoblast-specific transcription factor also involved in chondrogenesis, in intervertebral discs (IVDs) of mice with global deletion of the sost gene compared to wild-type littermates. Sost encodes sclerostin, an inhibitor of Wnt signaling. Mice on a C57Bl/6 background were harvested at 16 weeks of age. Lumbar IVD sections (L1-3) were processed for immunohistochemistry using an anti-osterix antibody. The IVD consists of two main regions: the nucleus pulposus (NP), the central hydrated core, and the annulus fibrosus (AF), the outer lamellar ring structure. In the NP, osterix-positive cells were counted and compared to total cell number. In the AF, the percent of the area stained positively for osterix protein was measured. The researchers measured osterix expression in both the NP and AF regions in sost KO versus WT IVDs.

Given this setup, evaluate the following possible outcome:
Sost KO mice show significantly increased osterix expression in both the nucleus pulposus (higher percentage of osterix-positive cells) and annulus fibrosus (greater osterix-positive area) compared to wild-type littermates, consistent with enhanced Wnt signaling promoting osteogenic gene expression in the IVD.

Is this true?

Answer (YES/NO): NO